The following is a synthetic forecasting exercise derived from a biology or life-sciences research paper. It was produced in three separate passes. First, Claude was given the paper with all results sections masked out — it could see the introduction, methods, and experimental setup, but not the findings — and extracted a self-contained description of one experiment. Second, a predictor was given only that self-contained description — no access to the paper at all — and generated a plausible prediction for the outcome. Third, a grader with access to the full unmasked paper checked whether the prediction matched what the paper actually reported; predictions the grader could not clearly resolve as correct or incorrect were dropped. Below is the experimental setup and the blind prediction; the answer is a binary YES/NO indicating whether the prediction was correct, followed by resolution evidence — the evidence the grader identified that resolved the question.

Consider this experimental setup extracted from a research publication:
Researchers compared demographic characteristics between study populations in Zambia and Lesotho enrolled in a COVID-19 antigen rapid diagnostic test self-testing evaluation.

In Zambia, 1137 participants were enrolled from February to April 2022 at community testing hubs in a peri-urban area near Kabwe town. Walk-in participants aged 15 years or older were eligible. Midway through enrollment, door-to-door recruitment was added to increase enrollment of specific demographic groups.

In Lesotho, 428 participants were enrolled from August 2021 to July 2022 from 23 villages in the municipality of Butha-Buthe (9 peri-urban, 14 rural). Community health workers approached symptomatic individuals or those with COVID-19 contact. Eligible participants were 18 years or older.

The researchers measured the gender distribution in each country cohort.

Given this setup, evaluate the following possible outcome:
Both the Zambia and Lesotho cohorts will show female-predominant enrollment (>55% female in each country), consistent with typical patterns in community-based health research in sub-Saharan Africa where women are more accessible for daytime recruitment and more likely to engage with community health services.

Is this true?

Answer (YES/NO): NO